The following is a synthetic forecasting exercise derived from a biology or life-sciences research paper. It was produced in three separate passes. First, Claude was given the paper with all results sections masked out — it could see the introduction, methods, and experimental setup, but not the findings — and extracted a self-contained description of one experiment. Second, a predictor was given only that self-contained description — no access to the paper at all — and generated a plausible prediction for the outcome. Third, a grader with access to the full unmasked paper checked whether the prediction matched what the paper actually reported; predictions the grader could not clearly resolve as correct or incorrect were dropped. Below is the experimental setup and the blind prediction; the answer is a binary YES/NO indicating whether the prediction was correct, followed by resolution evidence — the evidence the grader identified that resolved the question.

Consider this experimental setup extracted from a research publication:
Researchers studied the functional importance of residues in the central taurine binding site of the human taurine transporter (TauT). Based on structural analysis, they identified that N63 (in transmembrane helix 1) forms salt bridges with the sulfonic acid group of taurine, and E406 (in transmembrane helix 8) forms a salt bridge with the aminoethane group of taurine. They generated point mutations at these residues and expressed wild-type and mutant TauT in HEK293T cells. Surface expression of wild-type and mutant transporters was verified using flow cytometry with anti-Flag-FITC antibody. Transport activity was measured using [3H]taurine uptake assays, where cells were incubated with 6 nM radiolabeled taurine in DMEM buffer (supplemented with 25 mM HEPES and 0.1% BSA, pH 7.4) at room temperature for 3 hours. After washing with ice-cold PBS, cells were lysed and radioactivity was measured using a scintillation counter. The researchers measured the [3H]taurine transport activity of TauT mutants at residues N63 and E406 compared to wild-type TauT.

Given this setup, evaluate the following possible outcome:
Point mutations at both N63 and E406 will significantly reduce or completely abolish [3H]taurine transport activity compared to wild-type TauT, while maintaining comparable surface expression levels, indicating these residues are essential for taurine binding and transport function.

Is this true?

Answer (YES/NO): YES